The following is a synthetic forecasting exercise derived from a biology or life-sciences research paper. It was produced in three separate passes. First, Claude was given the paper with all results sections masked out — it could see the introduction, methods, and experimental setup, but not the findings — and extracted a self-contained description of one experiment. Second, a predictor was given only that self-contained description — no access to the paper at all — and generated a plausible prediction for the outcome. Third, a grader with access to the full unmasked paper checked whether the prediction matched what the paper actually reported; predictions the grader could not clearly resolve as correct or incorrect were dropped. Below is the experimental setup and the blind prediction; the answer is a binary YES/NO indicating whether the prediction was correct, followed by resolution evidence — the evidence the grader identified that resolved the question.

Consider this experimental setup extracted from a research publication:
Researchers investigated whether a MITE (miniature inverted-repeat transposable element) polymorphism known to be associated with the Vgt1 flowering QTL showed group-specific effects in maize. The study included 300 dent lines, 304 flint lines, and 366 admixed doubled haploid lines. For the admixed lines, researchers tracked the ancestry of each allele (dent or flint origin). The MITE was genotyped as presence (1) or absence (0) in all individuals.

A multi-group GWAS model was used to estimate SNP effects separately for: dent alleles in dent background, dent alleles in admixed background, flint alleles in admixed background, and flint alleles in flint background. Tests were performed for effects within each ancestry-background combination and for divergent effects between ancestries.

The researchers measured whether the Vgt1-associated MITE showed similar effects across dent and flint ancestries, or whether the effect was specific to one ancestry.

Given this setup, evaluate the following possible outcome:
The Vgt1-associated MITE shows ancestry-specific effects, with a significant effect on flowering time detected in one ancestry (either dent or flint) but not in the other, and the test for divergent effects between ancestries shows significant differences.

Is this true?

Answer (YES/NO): NO